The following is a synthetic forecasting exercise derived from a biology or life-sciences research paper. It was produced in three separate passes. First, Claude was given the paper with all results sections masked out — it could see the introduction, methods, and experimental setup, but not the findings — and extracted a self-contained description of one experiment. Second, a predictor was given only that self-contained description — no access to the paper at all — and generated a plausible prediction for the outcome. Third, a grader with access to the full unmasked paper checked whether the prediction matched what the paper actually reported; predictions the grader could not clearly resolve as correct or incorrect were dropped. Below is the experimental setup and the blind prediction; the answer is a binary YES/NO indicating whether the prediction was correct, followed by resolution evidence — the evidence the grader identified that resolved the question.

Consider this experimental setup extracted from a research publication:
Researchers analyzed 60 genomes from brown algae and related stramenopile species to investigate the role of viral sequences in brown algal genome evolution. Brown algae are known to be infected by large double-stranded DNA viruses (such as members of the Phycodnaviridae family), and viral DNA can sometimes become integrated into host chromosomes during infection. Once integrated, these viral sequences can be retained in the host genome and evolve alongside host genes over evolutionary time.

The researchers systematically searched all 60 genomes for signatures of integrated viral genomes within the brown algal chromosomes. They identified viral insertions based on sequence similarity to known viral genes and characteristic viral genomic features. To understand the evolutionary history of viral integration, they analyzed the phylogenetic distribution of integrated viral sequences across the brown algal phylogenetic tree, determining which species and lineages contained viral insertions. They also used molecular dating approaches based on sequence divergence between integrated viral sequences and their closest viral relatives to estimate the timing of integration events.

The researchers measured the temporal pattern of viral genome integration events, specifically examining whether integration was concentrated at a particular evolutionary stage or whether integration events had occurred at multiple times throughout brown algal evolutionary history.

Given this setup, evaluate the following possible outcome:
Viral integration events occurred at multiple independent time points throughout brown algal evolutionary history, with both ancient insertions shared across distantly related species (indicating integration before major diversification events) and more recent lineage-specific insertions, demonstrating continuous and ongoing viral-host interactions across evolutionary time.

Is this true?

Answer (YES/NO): YES